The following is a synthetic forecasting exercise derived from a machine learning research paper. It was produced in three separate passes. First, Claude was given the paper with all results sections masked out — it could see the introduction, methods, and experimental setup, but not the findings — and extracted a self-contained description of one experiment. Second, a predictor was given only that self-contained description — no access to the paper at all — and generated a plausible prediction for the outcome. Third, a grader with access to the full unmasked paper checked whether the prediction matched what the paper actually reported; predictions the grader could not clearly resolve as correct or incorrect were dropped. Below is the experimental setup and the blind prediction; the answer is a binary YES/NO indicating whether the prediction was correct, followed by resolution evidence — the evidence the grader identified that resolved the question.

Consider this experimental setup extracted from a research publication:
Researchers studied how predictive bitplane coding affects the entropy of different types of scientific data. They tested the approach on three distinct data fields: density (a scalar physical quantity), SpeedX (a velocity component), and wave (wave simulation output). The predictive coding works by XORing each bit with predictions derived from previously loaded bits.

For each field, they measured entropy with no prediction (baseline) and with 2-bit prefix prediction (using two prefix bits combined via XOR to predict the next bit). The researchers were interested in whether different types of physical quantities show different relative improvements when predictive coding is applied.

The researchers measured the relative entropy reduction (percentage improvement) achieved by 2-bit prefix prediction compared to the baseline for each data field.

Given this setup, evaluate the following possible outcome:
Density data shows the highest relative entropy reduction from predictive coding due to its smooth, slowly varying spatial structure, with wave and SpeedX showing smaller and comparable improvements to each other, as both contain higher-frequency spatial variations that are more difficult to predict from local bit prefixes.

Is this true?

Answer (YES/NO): NO